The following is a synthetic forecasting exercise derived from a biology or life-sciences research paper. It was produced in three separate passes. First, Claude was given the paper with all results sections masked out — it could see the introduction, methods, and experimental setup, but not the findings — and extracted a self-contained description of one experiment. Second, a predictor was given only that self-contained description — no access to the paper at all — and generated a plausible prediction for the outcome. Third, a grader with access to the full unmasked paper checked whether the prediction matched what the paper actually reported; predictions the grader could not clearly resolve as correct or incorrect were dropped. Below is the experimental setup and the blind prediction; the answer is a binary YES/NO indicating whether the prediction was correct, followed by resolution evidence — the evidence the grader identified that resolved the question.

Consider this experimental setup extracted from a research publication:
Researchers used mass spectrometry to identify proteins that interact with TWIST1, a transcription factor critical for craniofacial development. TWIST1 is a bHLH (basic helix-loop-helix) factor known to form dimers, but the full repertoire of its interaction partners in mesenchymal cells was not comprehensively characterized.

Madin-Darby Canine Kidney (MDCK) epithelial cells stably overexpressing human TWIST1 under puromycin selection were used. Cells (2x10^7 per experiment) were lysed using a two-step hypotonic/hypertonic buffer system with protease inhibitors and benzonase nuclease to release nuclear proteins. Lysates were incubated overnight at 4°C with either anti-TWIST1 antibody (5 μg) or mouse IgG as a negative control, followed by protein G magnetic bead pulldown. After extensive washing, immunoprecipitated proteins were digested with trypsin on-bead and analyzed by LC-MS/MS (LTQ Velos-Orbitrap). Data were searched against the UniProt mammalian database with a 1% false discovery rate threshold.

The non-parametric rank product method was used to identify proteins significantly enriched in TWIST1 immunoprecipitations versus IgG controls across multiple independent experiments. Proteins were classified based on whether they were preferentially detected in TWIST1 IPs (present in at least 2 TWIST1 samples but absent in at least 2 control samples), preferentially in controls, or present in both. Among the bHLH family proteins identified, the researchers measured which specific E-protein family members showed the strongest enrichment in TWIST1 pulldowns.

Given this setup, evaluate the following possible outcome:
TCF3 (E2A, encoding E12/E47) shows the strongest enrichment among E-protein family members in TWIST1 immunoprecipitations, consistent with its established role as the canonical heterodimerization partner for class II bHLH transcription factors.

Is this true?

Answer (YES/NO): NO